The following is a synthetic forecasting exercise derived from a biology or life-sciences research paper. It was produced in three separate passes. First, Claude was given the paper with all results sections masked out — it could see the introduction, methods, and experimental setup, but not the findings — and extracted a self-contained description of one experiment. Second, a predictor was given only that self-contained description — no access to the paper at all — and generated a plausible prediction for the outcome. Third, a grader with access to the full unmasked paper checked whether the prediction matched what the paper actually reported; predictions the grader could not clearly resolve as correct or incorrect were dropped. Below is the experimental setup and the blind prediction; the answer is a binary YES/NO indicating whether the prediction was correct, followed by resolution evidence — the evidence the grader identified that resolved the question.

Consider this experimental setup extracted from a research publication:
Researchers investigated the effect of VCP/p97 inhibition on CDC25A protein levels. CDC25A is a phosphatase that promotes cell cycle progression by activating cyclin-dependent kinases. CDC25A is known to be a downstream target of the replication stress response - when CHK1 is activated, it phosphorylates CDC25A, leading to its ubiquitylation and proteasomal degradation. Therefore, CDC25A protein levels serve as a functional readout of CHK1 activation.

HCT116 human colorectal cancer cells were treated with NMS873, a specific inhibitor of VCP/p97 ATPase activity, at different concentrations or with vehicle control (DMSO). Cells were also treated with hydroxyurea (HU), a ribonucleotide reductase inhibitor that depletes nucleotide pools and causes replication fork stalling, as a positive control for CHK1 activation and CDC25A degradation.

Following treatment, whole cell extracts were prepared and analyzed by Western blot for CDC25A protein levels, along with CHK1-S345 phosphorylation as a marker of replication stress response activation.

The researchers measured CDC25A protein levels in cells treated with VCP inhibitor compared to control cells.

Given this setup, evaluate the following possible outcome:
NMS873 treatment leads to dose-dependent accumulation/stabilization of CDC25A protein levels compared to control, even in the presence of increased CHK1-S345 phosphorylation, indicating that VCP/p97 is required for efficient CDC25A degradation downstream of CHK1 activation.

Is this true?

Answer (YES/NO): NO